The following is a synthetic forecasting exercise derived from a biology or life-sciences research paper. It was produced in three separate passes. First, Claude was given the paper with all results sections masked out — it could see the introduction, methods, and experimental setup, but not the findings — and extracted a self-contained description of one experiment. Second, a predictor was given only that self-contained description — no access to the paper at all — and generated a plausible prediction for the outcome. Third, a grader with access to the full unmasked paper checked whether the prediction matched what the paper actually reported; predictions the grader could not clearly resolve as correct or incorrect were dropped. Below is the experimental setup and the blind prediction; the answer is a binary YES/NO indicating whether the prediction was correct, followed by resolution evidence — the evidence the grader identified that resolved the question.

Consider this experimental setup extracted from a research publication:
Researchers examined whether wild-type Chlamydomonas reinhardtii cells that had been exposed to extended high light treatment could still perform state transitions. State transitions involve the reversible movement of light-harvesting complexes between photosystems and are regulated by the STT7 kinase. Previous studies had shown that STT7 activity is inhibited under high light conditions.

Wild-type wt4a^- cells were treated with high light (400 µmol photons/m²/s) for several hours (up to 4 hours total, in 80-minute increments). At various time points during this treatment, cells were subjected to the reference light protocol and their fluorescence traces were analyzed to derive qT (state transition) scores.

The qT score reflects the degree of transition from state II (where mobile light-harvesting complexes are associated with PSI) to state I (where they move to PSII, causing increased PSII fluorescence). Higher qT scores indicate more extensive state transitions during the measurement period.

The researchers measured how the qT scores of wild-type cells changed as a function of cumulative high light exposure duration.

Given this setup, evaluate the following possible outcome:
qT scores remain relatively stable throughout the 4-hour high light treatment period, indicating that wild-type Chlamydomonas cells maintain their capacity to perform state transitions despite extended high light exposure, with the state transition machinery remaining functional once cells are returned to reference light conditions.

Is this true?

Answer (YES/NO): NO